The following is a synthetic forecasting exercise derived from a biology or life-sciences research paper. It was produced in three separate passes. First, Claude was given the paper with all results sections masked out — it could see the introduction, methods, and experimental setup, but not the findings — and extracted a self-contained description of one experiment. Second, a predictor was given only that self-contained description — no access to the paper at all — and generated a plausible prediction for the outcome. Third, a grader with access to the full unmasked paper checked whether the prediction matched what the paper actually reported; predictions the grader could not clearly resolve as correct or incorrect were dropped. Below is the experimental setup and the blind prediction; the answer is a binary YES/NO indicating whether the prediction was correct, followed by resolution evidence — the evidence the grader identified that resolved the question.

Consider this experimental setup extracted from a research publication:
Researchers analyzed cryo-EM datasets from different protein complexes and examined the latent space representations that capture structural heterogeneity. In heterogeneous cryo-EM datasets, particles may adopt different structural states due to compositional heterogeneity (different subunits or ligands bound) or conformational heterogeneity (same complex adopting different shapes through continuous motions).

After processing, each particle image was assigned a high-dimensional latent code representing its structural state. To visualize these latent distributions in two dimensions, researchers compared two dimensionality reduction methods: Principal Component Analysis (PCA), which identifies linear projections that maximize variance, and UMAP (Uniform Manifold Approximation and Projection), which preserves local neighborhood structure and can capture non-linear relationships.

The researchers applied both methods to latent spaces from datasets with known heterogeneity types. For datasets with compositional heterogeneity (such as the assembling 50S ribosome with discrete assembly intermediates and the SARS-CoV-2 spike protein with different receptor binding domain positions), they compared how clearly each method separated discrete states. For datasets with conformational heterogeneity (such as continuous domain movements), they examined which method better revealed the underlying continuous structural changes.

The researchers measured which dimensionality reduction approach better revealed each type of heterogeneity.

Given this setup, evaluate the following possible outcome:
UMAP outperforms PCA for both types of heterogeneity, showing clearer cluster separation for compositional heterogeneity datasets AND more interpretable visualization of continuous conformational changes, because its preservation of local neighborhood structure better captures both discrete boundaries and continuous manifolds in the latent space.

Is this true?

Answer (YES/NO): NO